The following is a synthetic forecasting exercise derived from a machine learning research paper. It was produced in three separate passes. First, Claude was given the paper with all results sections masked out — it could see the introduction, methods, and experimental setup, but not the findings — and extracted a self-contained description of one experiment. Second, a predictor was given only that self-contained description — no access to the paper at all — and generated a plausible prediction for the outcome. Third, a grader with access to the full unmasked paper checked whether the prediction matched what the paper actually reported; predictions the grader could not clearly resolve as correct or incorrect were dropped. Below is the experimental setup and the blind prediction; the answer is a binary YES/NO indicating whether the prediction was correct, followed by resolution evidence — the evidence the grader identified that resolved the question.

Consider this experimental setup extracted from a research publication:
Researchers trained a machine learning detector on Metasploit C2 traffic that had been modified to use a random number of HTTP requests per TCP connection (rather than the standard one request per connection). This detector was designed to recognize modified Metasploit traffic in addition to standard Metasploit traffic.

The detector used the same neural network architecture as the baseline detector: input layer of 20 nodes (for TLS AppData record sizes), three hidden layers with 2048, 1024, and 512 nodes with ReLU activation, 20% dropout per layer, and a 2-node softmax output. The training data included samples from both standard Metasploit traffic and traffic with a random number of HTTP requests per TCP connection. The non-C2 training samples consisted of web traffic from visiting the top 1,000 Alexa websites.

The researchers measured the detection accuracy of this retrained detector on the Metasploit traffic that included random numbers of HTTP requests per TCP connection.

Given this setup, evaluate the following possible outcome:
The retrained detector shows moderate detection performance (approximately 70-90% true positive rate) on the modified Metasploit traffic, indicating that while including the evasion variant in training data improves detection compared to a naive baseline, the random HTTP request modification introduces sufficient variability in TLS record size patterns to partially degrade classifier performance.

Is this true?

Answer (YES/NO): NO